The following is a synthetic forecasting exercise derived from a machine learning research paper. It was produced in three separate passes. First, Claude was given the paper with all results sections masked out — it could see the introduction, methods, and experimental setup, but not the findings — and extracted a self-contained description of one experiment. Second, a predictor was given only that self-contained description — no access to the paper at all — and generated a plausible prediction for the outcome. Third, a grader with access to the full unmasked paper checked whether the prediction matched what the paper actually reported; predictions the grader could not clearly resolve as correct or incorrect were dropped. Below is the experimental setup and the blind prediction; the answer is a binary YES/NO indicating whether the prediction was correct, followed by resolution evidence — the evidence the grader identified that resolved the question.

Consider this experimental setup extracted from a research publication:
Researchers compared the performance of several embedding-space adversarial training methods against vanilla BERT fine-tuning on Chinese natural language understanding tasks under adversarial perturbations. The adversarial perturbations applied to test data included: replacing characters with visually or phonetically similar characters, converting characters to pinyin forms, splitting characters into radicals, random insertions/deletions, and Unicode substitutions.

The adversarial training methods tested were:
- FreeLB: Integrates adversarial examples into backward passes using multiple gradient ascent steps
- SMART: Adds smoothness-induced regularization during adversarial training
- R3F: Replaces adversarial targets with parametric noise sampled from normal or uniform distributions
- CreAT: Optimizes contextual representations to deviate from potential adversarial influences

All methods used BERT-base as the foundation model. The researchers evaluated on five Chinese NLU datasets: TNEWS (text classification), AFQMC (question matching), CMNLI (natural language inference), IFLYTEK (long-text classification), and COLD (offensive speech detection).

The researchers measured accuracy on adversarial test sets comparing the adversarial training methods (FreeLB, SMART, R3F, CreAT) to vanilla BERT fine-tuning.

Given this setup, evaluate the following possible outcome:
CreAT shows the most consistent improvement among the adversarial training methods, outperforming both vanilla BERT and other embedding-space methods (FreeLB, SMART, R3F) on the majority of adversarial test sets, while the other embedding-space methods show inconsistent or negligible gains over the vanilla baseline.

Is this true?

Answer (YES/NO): NO